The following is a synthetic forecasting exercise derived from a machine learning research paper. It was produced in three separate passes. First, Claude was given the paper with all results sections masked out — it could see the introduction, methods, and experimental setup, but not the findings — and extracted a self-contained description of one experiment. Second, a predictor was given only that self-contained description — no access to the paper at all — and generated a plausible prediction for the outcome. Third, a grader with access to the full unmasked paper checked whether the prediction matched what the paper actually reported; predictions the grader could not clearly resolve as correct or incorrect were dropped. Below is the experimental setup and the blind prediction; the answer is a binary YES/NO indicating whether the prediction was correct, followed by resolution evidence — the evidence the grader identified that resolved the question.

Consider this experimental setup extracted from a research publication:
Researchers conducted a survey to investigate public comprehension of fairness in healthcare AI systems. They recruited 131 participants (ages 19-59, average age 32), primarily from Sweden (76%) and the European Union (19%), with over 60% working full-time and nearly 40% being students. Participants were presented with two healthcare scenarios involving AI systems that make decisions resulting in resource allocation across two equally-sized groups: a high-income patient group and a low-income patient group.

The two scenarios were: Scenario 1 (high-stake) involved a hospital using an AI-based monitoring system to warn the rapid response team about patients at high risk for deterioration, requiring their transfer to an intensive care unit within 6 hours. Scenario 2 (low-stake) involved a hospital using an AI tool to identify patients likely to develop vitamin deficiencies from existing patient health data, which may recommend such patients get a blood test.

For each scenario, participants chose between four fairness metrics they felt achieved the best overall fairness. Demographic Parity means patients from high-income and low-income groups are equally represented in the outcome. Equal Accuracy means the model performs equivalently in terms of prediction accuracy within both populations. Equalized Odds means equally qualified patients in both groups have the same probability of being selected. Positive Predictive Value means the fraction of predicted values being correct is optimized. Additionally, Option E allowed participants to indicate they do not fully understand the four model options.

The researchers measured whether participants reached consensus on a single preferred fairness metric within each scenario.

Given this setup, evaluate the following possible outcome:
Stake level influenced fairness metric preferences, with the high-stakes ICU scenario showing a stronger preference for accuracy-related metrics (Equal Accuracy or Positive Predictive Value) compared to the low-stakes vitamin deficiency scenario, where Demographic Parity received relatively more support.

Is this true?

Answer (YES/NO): NO